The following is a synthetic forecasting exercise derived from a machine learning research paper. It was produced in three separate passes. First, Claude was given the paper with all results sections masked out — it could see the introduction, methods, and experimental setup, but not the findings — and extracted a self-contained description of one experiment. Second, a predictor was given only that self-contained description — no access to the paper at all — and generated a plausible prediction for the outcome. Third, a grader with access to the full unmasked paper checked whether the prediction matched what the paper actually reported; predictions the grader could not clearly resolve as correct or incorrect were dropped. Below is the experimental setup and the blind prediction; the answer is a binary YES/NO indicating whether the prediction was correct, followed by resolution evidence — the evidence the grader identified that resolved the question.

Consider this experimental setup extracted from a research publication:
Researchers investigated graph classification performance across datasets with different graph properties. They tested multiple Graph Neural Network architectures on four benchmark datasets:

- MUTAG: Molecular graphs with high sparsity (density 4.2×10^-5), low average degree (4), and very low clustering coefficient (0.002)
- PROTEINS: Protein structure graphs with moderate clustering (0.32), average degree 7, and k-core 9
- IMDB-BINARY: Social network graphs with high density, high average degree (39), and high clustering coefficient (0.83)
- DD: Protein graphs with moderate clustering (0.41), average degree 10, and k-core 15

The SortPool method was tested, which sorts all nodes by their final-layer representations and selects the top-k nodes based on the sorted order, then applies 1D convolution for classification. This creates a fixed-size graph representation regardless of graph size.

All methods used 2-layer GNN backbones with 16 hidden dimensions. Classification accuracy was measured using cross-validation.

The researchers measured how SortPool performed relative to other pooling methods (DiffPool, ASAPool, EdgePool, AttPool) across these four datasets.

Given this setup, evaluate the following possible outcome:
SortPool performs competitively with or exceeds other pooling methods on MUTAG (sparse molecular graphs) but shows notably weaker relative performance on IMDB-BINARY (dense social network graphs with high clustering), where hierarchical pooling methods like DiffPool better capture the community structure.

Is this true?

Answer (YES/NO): NO